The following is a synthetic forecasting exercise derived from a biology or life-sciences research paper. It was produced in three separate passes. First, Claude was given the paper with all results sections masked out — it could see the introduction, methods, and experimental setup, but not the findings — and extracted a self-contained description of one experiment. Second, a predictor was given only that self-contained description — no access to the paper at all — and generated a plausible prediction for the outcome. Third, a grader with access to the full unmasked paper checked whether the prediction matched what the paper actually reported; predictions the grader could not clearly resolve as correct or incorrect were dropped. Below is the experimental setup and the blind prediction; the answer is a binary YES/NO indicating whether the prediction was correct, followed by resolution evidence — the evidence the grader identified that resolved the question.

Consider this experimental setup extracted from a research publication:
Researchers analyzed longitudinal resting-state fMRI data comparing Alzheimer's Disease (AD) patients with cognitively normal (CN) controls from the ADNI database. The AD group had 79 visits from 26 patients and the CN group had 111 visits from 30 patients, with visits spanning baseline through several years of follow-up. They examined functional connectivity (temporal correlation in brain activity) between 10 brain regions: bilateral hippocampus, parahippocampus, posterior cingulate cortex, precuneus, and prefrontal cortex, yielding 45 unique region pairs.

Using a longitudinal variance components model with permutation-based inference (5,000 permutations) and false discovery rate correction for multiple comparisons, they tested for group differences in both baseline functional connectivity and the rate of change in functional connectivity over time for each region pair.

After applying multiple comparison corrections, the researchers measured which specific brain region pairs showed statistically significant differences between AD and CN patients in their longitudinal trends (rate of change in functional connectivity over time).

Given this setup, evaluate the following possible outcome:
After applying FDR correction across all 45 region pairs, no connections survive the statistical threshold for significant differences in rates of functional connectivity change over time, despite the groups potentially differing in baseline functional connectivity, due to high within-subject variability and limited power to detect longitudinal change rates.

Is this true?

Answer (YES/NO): NO